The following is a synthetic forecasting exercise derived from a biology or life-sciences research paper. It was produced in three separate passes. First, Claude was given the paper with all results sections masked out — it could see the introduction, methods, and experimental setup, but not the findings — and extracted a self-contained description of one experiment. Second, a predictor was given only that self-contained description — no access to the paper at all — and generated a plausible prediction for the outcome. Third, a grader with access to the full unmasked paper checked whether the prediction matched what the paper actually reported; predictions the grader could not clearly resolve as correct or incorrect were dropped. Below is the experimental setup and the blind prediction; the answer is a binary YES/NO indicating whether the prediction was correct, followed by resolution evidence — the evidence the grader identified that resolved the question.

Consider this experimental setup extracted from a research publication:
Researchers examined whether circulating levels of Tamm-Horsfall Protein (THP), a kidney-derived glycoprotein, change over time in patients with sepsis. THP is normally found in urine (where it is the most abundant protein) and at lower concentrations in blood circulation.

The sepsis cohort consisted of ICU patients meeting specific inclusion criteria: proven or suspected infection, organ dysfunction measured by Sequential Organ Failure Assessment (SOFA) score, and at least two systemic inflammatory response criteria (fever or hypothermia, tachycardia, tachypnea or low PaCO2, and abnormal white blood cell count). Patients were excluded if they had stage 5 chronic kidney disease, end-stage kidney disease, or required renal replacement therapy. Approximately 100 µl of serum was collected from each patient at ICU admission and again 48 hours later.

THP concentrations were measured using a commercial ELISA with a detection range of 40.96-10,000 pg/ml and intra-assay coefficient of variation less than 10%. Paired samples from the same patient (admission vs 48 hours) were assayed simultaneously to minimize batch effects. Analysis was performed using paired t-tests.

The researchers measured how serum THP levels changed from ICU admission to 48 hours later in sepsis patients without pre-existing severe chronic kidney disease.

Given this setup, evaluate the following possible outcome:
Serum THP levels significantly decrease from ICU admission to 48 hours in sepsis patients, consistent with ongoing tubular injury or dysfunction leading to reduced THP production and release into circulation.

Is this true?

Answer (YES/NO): NO